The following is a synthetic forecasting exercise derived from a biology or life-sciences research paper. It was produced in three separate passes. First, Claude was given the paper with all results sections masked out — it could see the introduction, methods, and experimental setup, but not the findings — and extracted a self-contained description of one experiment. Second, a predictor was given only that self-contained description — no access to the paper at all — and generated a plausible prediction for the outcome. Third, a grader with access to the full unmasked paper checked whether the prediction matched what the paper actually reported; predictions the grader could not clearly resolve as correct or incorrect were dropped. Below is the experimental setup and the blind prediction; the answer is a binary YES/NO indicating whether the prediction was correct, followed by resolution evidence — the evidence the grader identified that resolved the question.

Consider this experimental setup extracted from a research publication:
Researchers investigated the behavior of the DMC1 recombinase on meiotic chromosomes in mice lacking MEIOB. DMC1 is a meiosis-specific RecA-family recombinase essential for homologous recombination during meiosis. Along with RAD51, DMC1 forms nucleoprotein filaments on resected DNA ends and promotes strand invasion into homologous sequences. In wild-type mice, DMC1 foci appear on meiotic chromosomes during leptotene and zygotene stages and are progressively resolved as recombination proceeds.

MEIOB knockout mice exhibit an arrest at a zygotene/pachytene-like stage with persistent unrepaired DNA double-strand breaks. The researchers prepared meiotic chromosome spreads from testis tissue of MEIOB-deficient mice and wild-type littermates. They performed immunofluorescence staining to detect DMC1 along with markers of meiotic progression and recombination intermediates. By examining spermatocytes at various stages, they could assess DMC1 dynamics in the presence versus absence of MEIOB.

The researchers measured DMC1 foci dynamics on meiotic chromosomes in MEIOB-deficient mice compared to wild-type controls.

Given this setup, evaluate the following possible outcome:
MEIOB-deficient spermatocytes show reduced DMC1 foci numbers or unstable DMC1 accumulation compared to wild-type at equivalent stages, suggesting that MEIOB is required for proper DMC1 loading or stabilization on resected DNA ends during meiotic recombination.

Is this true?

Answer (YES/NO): NO